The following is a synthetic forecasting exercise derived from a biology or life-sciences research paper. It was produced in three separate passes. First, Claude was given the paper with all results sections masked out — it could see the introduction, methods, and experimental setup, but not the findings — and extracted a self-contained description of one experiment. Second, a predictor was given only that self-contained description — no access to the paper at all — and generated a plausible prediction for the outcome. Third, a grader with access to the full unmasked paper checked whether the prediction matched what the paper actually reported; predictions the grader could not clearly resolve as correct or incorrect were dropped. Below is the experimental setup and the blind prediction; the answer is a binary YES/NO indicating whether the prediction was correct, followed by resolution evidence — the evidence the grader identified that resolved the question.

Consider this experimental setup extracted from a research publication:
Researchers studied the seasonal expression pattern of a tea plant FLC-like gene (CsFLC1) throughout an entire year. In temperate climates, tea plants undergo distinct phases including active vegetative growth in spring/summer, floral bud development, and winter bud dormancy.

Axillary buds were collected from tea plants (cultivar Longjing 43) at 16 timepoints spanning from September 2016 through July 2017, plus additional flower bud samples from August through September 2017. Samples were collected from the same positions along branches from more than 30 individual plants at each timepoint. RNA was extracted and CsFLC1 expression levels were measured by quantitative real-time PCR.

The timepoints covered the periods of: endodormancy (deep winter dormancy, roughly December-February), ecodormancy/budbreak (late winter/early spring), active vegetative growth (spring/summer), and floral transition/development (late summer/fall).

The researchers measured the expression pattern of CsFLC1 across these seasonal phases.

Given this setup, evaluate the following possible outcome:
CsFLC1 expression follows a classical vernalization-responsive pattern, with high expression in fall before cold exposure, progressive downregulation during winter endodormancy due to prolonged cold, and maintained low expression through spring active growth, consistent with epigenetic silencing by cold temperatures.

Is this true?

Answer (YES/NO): NO